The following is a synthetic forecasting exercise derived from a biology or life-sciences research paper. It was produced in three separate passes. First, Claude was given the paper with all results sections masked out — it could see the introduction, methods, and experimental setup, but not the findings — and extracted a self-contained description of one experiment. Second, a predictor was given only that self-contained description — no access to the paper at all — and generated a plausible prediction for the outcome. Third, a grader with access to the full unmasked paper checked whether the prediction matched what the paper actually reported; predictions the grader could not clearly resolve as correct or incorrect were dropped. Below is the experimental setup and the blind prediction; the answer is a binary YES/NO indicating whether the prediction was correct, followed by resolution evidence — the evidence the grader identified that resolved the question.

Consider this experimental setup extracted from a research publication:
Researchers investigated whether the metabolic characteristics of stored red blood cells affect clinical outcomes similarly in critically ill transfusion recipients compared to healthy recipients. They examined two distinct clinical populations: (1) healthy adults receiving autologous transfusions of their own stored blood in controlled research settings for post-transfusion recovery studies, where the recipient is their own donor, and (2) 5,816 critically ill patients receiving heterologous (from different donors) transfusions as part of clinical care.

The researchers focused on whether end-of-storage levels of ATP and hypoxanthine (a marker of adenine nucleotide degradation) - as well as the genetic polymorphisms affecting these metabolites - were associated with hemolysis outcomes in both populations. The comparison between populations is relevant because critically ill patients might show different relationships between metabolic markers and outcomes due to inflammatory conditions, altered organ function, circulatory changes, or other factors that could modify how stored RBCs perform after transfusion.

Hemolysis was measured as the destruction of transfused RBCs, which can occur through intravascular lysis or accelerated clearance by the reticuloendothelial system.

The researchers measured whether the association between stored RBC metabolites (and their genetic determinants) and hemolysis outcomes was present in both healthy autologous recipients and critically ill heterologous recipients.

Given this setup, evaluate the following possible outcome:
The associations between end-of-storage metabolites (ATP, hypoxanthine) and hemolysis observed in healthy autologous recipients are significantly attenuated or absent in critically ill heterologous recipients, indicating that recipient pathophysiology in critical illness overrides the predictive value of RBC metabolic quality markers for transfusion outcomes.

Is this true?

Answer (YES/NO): NO